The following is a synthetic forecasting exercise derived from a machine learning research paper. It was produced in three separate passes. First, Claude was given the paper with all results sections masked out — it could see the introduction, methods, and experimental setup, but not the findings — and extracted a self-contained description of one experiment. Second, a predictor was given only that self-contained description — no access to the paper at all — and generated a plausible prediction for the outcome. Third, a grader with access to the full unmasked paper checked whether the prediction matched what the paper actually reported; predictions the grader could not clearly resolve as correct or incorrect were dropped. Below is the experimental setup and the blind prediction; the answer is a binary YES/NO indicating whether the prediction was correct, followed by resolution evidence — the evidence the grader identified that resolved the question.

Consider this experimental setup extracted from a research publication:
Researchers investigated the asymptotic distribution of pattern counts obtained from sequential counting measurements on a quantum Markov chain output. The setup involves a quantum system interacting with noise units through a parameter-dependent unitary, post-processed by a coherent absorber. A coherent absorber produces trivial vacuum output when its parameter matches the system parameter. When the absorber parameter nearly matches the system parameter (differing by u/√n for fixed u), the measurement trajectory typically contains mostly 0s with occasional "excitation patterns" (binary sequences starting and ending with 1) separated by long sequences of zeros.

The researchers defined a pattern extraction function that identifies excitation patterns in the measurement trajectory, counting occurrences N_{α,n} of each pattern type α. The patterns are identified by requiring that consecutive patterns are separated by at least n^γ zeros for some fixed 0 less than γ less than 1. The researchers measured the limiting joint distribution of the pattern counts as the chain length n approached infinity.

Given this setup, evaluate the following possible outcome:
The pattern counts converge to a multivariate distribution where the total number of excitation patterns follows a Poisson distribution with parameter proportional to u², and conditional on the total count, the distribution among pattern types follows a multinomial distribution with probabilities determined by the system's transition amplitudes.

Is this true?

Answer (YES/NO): NO